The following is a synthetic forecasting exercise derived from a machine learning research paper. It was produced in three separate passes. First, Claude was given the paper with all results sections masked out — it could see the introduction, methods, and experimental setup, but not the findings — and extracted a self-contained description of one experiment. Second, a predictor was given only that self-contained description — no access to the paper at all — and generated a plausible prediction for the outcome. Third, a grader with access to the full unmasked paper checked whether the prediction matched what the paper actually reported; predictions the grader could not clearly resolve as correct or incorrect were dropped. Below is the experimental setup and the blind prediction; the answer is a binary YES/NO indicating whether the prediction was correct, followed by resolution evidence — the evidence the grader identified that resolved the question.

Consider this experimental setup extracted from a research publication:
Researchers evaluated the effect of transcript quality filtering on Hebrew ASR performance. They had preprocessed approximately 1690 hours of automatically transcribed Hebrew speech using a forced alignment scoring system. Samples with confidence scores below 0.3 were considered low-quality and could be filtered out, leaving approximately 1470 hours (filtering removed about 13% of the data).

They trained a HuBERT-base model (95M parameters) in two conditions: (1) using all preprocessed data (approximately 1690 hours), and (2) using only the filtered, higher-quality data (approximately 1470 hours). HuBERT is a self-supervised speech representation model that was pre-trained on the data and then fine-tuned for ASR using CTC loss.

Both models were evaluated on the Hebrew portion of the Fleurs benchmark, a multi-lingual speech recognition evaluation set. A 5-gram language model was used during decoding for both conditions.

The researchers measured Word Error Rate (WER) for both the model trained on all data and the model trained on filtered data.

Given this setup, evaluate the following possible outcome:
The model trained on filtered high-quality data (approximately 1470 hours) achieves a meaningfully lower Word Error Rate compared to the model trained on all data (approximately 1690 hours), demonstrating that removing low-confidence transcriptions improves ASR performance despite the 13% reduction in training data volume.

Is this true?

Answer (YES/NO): NO